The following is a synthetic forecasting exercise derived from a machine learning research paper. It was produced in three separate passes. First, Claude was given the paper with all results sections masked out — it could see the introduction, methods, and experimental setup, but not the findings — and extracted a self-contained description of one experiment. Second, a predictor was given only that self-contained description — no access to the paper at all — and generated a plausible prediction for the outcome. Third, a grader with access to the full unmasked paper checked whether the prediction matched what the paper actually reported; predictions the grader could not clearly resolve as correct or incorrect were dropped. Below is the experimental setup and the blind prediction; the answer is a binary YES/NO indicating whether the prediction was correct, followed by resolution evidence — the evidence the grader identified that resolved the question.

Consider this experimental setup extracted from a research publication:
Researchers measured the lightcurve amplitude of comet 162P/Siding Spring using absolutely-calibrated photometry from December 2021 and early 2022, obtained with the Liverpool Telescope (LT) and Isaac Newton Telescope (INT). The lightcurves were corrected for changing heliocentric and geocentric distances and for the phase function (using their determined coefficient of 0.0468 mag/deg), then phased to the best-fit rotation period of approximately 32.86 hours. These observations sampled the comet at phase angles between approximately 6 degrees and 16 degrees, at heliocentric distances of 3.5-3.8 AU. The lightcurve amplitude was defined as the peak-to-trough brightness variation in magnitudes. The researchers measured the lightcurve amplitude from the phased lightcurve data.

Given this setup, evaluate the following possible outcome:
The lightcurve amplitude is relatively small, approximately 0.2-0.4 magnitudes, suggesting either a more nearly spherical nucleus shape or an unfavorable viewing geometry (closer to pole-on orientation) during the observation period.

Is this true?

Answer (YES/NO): NO